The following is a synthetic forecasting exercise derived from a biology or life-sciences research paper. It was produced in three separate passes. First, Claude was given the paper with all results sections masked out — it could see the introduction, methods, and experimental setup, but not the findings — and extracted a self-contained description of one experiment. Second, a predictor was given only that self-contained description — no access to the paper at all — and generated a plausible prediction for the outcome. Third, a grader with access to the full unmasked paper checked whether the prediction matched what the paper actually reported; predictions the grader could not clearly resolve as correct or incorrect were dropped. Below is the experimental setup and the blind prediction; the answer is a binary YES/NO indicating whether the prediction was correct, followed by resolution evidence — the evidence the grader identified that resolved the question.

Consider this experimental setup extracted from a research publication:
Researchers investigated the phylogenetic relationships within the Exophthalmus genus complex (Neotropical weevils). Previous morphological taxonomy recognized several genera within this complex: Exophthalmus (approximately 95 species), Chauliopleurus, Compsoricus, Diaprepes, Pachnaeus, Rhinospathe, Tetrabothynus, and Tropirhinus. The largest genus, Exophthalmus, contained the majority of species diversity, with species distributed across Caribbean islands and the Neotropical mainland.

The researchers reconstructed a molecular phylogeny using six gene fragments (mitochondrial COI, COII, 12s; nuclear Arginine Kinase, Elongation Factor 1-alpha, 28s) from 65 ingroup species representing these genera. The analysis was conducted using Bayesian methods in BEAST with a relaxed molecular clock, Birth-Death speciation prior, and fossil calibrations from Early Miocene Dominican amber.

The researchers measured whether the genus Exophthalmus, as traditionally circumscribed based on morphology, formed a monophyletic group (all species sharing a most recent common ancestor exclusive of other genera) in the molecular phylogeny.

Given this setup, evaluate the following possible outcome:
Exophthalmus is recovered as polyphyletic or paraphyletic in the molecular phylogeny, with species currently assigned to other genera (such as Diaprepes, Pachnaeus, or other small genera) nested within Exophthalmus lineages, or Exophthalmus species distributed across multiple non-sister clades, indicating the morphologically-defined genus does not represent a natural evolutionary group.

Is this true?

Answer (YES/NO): YES